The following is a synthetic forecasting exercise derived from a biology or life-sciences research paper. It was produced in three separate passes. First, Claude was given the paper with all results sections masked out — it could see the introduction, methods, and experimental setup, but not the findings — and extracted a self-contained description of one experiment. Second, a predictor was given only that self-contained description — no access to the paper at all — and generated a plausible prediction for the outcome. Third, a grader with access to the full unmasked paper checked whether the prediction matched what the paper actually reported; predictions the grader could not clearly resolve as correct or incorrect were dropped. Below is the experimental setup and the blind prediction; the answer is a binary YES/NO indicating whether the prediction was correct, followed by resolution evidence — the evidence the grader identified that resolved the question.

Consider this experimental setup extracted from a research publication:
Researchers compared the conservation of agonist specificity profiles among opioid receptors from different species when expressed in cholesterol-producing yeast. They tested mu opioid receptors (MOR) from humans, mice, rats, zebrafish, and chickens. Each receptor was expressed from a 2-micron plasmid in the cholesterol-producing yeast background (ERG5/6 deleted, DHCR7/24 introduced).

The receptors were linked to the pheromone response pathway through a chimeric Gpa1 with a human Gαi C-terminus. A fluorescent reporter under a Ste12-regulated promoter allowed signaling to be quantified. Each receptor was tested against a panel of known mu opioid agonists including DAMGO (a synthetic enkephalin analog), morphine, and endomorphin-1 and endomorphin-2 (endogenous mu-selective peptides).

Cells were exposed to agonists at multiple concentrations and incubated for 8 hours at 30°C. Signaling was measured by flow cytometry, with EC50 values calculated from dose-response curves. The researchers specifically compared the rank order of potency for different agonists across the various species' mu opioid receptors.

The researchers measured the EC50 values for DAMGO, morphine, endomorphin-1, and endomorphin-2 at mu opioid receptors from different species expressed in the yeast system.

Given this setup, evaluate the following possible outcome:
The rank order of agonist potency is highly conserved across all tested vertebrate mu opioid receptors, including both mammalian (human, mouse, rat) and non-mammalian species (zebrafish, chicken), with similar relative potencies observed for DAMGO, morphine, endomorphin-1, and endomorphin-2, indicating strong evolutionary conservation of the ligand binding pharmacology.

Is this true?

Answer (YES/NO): NO